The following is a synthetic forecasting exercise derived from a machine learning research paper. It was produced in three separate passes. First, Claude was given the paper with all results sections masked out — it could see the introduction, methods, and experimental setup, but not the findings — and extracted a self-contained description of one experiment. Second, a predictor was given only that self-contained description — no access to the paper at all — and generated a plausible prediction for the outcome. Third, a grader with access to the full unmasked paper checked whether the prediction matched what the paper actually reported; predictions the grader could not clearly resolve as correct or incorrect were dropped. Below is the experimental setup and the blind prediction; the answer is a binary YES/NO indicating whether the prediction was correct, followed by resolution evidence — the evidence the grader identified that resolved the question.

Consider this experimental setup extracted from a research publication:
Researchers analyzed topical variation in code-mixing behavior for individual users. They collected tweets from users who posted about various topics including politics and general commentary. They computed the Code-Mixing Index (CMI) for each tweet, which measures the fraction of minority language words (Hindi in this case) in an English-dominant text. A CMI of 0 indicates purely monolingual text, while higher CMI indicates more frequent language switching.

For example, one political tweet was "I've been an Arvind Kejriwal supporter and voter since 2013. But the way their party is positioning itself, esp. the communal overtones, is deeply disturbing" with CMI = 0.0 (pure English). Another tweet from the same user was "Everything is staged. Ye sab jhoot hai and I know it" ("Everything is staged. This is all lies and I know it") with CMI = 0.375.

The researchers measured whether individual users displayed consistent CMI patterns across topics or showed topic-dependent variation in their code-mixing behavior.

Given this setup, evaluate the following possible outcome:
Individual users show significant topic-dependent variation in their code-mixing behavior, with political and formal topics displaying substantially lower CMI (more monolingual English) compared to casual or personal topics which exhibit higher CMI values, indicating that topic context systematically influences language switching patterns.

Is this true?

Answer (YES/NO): YES